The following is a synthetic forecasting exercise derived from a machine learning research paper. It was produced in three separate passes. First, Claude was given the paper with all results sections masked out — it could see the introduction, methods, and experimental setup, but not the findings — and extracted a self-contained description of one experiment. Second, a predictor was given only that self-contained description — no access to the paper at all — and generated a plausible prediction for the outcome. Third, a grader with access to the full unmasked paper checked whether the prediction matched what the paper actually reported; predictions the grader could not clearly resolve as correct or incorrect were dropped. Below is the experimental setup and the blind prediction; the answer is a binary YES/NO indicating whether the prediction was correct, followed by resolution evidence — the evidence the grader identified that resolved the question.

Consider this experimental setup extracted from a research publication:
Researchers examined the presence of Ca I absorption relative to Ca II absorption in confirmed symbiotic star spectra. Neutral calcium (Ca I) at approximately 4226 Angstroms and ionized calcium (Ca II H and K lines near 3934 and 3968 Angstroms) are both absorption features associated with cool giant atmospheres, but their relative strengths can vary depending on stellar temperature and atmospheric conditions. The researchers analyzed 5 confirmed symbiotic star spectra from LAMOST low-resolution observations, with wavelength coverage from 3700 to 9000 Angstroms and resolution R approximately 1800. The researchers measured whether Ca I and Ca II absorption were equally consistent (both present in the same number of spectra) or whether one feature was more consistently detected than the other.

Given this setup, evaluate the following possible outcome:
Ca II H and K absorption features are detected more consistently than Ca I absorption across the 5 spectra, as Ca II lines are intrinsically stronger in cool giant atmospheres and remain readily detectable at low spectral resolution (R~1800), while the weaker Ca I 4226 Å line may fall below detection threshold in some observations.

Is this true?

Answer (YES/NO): YES